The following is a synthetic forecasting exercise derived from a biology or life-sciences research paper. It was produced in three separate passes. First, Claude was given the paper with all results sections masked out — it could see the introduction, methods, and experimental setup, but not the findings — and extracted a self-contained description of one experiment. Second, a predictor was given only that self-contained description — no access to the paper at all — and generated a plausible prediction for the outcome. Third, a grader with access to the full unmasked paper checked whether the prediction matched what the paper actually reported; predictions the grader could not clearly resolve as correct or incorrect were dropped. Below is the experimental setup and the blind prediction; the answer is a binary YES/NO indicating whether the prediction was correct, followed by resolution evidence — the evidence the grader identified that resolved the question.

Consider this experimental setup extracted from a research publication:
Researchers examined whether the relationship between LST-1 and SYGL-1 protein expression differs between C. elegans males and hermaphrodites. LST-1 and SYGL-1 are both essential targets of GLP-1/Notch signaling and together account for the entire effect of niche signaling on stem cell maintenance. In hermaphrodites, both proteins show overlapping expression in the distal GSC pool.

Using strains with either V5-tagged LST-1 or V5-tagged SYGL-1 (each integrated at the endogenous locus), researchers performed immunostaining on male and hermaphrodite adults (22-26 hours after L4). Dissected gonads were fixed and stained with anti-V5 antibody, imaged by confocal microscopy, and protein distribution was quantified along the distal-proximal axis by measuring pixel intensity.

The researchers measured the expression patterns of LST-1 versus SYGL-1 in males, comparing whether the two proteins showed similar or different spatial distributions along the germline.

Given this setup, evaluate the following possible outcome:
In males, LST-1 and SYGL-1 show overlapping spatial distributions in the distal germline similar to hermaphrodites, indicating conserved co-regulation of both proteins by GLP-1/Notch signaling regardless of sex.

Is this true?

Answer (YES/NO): NO